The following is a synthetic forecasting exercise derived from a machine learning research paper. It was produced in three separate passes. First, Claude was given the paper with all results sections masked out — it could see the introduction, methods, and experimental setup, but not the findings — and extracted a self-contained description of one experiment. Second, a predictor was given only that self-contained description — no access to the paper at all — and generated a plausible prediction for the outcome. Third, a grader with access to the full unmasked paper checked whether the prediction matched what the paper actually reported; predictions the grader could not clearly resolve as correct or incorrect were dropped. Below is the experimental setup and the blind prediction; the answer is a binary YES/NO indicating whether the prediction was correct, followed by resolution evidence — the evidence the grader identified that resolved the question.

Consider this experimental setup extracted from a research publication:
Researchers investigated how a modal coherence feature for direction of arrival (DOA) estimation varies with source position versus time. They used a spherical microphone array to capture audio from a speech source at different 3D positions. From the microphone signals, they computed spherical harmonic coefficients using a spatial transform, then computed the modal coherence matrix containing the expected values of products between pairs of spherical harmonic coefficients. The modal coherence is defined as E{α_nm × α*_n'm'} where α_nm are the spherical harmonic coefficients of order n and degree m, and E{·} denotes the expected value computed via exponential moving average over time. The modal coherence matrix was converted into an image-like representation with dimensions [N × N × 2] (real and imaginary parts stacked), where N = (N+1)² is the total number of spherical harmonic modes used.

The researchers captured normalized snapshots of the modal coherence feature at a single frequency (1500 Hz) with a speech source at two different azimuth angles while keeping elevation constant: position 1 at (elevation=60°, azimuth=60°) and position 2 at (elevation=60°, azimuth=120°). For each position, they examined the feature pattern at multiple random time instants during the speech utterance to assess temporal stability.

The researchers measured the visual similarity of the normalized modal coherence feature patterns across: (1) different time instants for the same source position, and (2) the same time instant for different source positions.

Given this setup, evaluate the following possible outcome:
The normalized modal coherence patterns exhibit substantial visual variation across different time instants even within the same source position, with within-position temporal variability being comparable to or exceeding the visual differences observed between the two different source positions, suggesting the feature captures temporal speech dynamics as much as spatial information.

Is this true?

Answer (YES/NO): NO